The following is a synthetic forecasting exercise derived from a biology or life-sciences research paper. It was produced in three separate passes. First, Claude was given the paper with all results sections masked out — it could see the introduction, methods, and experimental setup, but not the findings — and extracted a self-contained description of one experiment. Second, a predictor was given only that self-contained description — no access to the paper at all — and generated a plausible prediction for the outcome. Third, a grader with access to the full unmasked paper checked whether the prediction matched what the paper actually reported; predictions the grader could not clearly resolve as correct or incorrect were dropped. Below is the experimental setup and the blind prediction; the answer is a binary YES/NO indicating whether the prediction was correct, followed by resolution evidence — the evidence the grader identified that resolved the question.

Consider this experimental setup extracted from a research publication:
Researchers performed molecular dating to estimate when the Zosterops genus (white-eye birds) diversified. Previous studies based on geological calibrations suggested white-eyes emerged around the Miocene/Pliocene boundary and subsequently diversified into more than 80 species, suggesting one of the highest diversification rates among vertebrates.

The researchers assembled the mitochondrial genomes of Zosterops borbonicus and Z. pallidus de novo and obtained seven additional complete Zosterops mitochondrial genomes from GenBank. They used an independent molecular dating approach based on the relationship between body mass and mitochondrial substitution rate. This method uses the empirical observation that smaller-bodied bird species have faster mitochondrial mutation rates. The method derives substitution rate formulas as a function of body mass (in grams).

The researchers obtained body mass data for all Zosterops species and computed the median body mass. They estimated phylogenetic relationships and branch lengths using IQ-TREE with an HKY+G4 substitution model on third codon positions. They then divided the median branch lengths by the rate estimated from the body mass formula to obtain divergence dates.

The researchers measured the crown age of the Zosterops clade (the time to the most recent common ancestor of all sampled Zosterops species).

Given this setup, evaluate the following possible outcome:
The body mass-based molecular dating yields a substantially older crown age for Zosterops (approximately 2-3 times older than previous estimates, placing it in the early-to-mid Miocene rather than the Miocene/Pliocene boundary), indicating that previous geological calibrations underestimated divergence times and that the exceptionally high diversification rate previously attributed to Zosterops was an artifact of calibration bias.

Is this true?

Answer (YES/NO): NO